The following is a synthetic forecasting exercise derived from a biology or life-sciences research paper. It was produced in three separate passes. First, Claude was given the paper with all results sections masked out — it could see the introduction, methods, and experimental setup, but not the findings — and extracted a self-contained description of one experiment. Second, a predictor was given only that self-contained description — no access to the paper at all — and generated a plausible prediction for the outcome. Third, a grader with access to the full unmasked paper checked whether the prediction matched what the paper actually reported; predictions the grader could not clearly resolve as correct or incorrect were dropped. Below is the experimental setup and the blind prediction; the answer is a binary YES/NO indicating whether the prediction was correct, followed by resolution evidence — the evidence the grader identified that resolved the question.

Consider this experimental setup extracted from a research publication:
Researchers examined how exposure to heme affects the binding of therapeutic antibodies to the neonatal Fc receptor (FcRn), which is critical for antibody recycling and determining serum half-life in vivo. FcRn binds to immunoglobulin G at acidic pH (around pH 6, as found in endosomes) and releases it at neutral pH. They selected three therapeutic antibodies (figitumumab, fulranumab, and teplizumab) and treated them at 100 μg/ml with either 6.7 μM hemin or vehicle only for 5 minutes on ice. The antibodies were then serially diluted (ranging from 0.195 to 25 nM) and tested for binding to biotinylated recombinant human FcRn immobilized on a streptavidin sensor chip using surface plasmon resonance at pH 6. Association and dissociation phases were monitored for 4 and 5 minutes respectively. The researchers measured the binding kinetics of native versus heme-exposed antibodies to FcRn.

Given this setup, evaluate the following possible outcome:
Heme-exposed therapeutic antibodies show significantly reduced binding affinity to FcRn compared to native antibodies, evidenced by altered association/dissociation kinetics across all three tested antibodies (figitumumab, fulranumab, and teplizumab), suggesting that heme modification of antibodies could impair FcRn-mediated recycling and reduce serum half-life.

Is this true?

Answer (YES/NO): NO